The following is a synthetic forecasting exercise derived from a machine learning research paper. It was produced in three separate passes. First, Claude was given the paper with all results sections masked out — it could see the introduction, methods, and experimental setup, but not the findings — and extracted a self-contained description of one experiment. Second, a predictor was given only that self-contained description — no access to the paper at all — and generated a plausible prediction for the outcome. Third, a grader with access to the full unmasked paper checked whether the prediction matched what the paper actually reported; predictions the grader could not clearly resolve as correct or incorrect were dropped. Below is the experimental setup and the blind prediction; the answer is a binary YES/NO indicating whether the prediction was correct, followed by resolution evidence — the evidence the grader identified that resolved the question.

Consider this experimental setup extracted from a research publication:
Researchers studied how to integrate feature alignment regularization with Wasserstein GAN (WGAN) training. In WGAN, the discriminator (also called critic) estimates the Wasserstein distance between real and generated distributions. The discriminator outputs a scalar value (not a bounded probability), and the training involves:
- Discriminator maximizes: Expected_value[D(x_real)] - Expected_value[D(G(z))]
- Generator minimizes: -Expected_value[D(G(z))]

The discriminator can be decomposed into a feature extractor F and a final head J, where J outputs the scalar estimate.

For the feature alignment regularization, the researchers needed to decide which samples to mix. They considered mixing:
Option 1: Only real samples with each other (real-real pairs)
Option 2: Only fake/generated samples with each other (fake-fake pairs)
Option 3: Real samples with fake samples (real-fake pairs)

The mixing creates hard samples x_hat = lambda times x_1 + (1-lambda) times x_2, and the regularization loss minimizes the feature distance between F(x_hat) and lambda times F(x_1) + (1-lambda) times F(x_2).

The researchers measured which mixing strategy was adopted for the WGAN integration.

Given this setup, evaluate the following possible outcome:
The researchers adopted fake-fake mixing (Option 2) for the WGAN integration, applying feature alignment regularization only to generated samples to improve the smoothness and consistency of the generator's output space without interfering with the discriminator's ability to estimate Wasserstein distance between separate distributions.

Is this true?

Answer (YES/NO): NO